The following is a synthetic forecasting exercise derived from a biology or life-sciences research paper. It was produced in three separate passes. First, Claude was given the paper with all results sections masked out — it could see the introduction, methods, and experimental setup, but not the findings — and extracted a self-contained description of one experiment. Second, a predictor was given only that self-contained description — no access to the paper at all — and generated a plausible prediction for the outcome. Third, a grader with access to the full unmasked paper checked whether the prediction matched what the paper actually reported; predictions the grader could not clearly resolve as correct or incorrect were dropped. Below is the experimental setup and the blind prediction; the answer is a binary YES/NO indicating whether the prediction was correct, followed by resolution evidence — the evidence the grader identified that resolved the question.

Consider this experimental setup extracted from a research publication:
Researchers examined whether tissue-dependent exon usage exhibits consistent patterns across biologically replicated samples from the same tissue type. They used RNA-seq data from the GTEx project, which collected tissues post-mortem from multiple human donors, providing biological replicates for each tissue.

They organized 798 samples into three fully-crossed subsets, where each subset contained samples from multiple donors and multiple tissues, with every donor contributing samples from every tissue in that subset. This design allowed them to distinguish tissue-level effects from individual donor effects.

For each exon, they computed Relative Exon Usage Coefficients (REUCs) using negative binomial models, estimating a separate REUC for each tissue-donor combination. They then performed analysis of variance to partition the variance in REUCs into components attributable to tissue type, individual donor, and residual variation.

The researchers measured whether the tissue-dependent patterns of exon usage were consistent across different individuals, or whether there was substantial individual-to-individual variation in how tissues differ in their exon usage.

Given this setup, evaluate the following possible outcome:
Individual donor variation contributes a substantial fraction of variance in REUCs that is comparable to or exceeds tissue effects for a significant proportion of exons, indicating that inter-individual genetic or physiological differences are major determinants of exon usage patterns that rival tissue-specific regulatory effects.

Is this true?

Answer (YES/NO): NO